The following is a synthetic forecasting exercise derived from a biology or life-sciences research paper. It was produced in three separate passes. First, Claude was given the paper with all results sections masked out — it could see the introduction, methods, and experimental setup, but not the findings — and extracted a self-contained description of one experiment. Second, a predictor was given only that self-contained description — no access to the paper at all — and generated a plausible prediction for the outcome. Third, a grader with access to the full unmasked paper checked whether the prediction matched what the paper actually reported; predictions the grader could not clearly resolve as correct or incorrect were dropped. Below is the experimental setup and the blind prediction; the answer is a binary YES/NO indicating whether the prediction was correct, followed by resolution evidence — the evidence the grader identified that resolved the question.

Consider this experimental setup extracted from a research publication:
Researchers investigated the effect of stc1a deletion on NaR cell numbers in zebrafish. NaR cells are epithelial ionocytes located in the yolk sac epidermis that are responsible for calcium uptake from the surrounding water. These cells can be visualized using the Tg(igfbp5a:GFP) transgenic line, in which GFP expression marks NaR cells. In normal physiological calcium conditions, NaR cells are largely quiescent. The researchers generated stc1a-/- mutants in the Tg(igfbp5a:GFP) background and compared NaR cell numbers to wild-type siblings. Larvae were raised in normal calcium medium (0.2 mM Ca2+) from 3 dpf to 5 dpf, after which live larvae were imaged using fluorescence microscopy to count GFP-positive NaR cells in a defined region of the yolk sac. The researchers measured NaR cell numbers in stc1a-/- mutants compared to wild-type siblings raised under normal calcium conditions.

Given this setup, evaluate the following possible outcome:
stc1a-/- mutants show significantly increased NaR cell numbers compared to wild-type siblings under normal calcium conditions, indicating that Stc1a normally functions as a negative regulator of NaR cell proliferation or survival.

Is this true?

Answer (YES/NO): YES